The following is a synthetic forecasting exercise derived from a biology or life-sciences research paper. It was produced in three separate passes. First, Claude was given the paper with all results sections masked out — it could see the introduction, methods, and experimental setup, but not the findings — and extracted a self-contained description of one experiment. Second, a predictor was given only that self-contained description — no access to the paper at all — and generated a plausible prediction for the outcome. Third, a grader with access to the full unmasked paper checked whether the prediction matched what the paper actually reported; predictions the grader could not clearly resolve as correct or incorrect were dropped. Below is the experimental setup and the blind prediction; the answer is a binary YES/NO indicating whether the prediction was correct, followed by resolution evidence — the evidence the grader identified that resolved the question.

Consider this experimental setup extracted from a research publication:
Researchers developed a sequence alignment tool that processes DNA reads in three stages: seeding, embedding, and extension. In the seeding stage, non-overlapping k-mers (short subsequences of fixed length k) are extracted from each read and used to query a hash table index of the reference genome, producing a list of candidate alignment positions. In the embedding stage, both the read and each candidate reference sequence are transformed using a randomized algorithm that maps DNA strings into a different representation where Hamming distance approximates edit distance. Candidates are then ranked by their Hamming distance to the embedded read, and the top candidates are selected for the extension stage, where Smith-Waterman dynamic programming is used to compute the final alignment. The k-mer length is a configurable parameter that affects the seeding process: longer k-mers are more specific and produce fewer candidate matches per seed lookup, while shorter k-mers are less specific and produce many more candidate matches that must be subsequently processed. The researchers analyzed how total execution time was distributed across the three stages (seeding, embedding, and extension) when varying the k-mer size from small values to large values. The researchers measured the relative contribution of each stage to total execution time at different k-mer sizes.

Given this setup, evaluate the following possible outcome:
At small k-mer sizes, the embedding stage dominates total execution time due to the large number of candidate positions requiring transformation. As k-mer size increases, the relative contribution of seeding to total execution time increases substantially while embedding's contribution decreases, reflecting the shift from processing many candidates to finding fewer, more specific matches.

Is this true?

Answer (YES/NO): NO